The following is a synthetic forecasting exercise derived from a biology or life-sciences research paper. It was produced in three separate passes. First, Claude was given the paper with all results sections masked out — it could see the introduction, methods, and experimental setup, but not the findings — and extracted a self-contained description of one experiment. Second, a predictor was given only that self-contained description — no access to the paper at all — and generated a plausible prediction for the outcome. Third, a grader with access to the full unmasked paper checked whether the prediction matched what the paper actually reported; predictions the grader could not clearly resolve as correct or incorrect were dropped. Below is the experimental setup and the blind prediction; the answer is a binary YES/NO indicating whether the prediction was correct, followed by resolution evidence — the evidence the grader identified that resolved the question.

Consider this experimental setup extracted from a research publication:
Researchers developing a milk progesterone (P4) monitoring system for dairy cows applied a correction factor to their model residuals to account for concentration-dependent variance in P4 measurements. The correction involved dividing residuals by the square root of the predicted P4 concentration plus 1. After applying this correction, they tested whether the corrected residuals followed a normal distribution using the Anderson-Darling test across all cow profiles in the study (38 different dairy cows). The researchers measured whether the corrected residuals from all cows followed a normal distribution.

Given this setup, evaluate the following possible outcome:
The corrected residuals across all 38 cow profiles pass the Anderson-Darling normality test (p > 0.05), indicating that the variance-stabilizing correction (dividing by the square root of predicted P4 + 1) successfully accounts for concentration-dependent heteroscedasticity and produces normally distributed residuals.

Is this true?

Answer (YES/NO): NO